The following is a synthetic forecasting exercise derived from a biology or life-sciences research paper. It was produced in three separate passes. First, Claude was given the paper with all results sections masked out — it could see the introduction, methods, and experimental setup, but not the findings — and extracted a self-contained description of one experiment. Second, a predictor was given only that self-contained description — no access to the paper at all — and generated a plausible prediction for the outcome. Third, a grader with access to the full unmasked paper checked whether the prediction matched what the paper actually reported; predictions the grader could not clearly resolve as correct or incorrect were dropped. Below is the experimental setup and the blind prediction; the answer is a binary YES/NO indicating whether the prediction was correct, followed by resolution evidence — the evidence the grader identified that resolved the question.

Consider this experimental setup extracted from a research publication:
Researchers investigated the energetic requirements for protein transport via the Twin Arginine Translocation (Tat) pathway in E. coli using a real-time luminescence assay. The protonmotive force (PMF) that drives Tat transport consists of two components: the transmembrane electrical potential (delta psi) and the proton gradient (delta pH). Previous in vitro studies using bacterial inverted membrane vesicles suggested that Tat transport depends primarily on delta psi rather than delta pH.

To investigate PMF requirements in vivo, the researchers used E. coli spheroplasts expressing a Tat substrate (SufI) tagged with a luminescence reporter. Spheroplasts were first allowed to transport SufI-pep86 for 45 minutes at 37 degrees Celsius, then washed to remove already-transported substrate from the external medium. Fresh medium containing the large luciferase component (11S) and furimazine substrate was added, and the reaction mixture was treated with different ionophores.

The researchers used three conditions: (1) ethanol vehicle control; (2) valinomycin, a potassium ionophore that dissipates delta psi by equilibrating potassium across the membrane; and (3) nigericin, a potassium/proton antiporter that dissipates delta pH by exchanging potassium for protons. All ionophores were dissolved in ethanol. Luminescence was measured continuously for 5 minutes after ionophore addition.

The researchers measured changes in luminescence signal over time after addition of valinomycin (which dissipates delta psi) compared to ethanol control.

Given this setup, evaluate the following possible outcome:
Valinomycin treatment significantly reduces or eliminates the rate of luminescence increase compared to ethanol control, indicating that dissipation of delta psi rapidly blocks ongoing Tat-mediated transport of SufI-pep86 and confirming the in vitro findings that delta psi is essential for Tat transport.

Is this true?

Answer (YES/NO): YES